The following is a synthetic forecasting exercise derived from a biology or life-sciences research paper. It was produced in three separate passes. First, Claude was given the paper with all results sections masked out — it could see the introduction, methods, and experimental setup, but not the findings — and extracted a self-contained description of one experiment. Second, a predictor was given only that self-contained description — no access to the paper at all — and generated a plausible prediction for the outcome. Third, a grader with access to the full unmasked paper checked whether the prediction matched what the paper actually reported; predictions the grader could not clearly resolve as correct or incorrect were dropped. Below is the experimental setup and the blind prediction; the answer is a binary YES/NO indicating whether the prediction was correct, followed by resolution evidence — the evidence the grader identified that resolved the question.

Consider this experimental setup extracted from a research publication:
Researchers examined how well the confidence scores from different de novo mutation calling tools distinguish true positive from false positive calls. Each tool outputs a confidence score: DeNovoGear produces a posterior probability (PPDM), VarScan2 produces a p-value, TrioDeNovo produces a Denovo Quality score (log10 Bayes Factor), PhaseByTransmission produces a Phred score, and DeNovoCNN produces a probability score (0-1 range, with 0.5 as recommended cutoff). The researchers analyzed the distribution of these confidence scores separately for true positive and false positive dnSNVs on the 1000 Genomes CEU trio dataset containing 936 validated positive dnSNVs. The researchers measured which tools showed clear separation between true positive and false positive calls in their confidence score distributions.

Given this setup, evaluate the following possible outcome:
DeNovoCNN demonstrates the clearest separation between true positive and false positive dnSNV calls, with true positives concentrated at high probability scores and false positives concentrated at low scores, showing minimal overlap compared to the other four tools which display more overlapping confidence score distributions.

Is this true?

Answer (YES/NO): NO